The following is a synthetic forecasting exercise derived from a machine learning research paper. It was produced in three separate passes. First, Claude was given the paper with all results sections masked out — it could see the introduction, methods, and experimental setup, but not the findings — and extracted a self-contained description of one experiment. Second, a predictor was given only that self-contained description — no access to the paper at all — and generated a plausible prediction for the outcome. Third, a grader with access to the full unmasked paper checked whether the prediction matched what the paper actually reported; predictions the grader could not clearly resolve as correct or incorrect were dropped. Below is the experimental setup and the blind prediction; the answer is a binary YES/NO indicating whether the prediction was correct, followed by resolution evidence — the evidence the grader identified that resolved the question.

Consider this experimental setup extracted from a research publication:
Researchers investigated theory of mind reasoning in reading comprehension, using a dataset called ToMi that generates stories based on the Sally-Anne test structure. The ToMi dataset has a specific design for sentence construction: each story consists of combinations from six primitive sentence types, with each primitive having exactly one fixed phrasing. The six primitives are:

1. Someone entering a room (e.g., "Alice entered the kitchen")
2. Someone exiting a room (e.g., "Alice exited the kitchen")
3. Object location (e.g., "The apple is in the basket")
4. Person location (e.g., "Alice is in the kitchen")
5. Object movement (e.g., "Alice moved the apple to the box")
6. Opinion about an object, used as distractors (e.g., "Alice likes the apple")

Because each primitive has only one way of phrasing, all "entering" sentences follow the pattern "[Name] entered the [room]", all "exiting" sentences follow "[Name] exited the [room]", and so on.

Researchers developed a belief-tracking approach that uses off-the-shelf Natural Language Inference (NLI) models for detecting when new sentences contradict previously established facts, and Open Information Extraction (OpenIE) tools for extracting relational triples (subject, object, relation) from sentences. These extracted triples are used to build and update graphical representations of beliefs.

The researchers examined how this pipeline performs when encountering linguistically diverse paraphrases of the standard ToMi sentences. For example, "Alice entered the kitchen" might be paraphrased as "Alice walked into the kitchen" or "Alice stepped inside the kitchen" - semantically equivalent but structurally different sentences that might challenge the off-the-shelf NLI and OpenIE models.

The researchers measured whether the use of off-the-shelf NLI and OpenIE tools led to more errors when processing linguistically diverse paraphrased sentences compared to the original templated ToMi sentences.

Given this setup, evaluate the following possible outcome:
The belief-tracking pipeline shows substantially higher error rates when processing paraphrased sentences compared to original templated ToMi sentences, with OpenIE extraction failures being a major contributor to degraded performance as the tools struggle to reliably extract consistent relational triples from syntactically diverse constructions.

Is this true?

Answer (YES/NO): YES